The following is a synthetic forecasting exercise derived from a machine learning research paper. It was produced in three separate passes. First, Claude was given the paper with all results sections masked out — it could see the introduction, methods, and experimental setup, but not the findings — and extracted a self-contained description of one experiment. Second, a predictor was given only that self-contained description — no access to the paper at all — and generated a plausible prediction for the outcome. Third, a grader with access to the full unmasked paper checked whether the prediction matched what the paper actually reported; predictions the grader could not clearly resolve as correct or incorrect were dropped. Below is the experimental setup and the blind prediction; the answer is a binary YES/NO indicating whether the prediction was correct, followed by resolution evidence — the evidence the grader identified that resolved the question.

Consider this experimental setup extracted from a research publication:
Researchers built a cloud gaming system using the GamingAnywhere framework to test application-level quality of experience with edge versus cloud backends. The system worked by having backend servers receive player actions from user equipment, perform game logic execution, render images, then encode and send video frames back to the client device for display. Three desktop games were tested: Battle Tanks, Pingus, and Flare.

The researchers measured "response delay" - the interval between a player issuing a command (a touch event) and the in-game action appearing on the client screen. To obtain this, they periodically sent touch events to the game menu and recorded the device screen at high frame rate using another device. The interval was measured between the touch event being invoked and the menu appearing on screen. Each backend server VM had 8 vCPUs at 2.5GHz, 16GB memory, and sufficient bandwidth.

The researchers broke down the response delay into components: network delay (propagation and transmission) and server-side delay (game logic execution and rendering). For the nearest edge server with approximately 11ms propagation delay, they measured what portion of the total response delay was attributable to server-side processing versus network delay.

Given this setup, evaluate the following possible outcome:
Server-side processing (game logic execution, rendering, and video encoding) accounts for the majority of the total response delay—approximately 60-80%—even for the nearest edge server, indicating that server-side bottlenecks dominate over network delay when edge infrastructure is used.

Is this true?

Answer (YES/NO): YES